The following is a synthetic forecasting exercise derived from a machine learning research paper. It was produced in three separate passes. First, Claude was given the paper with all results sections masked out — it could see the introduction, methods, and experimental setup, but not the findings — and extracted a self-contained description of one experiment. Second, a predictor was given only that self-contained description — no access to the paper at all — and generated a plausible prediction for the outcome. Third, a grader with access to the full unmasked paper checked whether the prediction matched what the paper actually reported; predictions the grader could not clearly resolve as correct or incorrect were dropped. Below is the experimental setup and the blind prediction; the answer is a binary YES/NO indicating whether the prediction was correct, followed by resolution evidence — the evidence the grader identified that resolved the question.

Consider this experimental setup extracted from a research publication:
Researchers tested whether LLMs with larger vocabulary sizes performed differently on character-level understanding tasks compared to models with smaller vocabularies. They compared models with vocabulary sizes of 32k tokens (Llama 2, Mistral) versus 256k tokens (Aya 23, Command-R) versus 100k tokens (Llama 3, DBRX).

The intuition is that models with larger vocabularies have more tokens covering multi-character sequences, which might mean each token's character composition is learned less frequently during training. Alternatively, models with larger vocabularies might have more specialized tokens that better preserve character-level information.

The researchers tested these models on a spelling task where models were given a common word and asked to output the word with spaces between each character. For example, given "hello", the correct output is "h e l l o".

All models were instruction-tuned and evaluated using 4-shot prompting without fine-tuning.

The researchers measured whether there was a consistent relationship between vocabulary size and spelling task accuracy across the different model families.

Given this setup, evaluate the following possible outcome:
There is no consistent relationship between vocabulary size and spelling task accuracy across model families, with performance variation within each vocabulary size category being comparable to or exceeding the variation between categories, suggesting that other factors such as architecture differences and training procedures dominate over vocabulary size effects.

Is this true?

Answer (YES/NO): YES